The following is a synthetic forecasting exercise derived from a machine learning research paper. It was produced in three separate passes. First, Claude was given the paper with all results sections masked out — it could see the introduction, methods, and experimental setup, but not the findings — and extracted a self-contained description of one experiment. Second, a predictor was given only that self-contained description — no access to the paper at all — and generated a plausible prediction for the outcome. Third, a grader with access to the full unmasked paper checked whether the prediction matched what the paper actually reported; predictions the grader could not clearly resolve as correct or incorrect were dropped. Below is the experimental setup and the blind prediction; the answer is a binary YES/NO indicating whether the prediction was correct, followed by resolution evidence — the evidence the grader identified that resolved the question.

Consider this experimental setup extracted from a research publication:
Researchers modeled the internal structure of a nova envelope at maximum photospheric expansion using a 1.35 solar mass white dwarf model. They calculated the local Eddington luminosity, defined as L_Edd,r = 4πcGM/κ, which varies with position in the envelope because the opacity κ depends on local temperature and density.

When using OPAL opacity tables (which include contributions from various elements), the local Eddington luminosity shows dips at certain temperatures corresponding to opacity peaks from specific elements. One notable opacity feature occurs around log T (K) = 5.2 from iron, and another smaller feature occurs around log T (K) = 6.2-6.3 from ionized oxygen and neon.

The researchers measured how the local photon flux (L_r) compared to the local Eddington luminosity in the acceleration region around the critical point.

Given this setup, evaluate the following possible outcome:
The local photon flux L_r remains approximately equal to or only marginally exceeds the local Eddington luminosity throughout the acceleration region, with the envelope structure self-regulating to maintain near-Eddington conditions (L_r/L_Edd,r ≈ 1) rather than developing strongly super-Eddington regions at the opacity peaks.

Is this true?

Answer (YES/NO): NO